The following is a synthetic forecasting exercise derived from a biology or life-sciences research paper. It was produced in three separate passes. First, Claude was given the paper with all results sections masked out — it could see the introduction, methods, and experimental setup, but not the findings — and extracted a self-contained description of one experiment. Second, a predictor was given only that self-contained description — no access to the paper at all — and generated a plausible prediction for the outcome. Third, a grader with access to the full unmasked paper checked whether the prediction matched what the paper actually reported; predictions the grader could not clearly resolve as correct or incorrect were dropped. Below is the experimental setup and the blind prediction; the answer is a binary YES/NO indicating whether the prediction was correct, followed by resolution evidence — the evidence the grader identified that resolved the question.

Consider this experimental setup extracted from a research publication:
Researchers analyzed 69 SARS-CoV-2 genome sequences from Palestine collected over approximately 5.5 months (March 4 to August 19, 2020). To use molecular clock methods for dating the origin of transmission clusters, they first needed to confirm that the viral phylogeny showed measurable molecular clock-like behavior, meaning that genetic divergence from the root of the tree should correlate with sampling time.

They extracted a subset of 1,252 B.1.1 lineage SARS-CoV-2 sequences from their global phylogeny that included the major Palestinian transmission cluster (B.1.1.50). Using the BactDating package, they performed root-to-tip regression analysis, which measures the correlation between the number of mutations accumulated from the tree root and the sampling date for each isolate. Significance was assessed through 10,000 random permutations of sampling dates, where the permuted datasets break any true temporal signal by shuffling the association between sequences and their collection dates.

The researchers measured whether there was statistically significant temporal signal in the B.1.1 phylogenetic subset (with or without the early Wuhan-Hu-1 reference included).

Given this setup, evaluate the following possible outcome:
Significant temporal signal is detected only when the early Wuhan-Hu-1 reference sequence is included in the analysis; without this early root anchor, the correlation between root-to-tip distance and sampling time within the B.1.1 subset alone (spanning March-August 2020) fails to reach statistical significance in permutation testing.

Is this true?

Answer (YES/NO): NO